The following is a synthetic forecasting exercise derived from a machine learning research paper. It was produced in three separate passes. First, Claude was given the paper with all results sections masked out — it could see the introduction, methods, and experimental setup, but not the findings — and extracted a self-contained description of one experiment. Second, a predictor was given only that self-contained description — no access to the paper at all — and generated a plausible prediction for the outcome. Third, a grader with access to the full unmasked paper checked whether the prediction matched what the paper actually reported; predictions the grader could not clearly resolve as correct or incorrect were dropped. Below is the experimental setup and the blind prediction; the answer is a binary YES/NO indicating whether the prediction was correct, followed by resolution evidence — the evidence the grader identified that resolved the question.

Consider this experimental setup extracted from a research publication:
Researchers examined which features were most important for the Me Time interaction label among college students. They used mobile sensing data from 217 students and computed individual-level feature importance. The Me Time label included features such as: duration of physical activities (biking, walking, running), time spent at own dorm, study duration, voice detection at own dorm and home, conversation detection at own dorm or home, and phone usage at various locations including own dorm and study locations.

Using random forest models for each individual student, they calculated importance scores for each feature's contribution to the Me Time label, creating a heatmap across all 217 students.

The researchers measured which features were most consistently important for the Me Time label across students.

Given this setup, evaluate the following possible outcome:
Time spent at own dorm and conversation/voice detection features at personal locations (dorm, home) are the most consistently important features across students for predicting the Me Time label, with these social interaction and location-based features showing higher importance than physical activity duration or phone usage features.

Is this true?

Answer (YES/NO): NO